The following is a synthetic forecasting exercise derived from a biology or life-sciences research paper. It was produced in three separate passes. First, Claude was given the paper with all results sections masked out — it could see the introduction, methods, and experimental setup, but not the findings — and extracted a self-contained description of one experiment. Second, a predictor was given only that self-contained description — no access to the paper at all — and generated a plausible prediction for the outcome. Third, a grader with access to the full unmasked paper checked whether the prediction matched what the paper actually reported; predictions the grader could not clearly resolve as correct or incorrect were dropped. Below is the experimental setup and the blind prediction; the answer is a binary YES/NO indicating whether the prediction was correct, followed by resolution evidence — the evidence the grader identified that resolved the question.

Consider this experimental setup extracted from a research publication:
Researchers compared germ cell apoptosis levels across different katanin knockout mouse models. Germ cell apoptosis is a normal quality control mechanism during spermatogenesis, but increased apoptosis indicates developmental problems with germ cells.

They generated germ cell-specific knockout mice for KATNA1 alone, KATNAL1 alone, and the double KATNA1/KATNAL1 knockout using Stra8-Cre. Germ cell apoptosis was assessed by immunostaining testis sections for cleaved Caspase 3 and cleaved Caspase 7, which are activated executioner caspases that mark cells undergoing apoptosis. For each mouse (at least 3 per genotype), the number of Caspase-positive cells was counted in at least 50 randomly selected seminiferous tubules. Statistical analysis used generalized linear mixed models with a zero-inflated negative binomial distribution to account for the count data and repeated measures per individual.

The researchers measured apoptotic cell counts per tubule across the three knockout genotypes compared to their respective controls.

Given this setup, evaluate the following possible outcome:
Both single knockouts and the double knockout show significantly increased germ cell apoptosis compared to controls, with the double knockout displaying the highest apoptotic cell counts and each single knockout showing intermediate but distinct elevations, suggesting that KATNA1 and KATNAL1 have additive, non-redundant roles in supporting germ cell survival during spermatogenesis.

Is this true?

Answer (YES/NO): NO